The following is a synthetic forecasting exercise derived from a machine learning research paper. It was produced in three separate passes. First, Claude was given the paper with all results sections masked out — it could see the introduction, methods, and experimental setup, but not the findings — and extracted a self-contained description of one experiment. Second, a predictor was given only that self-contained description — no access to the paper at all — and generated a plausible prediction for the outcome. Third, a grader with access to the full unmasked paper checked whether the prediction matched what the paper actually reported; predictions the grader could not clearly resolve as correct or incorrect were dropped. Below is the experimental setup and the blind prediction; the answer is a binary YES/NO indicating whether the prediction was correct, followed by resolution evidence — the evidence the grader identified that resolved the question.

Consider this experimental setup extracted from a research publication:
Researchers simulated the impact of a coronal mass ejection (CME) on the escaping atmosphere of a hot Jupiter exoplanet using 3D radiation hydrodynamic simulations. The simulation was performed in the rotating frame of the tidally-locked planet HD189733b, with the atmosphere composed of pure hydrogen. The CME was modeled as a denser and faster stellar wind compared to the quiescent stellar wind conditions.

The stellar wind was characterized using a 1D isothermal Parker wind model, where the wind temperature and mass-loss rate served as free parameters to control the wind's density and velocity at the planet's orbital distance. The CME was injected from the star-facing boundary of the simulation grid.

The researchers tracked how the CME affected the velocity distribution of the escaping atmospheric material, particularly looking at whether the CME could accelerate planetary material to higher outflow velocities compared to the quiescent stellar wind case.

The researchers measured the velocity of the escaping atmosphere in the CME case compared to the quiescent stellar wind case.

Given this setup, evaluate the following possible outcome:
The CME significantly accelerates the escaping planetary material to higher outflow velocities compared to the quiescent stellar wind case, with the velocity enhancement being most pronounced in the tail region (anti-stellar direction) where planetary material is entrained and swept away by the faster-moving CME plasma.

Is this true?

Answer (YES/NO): YES